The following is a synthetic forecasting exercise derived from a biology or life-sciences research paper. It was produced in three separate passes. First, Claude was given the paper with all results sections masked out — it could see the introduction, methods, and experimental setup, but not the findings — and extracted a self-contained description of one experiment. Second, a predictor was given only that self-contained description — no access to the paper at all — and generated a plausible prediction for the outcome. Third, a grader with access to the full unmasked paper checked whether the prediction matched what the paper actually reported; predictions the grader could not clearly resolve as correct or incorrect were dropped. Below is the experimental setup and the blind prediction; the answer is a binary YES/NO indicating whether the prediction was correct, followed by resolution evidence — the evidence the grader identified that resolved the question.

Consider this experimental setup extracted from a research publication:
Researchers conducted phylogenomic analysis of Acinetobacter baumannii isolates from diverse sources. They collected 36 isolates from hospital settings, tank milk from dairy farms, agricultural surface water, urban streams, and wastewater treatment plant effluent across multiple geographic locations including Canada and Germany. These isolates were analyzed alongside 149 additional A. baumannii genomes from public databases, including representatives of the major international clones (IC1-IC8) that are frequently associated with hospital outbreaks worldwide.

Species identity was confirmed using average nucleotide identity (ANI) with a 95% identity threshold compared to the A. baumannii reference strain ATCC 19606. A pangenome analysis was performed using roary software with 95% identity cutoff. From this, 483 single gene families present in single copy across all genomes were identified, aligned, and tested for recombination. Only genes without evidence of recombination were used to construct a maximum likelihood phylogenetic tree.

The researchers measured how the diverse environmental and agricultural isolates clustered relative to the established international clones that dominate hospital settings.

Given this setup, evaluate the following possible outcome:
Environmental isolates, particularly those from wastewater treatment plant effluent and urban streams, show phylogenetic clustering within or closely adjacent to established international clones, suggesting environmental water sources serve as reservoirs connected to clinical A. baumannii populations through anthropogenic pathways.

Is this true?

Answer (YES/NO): NO